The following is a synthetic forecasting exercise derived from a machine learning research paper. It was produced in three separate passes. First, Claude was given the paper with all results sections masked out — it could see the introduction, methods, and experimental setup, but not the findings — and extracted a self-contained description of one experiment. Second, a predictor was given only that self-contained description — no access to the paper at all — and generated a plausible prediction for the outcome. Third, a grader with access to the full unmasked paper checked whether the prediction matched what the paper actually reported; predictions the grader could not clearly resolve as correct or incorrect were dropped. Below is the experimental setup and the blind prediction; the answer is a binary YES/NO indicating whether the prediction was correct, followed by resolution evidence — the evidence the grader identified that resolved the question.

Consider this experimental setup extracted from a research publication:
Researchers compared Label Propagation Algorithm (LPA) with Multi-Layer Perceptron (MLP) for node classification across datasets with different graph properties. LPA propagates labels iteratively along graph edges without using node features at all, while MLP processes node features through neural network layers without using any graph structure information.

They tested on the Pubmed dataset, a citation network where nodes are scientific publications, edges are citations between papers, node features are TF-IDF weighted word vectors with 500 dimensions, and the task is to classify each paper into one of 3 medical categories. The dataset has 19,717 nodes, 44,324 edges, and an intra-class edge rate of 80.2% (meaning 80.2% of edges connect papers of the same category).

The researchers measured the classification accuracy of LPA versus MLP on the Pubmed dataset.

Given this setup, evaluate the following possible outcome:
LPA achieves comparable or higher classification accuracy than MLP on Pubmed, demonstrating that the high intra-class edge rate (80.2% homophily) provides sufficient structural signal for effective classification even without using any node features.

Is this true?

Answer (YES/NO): NO